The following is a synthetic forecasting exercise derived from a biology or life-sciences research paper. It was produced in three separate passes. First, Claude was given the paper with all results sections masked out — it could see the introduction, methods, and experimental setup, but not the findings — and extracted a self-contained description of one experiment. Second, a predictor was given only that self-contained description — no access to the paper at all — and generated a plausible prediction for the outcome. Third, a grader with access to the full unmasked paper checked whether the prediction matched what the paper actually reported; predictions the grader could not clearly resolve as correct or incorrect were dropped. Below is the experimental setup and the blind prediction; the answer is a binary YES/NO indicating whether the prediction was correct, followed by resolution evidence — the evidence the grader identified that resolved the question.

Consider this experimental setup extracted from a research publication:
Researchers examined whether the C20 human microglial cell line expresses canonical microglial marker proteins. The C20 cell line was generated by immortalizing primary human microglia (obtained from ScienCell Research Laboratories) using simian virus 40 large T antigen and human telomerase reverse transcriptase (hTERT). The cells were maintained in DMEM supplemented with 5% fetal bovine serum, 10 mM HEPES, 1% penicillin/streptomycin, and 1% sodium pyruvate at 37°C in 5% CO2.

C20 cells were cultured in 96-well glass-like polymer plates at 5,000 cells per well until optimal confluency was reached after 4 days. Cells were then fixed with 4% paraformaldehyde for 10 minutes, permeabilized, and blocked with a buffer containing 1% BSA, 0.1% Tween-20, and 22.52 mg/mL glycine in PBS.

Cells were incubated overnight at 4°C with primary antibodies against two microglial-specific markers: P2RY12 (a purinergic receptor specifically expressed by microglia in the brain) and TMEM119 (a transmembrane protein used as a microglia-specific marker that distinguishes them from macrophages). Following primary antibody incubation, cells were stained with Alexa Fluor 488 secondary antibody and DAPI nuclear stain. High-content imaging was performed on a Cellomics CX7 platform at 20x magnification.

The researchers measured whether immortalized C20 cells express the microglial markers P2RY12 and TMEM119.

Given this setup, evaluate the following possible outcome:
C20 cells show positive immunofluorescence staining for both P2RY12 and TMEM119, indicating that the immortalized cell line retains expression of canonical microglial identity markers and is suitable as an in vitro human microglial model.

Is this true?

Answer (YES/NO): YES